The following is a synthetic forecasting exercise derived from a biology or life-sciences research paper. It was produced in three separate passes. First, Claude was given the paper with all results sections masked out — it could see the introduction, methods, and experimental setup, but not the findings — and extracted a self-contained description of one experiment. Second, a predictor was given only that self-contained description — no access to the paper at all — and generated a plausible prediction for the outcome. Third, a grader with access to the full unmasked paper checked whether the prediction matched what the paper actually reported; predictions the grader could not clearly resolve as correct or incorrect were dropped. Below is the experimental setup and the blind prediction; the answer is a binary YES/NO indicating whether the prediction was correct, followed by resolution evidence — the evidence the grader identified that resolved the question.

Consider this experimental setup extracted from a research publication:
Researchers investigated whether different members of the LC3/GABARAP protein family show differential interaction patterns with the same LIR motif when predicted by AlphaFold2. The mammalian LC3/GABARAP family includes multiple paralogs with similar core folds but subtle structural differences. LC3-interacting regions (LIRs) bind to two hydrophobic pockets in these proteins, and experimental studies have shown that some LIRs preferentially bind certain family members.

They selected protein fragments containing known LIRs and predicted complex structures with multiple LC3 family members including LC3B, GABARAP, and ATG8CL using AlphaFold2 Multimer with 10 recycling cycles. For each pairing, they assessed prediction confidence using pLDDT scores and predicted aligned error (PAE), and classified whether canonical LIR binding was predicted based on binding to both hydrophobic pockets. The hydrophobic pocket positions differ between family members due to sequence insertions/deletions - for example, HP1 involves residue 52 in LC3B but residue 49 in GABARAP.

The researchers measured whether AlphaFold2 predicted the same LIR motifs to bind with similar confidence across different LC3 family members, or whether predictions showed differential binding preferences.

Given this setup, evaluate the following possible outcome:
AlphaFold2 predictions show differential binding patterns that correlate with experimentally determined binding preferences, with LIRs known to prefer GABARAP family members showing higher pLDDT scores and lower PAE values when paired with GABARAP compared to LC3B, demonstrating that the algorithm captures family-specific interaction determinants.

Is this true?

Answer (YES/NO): NO